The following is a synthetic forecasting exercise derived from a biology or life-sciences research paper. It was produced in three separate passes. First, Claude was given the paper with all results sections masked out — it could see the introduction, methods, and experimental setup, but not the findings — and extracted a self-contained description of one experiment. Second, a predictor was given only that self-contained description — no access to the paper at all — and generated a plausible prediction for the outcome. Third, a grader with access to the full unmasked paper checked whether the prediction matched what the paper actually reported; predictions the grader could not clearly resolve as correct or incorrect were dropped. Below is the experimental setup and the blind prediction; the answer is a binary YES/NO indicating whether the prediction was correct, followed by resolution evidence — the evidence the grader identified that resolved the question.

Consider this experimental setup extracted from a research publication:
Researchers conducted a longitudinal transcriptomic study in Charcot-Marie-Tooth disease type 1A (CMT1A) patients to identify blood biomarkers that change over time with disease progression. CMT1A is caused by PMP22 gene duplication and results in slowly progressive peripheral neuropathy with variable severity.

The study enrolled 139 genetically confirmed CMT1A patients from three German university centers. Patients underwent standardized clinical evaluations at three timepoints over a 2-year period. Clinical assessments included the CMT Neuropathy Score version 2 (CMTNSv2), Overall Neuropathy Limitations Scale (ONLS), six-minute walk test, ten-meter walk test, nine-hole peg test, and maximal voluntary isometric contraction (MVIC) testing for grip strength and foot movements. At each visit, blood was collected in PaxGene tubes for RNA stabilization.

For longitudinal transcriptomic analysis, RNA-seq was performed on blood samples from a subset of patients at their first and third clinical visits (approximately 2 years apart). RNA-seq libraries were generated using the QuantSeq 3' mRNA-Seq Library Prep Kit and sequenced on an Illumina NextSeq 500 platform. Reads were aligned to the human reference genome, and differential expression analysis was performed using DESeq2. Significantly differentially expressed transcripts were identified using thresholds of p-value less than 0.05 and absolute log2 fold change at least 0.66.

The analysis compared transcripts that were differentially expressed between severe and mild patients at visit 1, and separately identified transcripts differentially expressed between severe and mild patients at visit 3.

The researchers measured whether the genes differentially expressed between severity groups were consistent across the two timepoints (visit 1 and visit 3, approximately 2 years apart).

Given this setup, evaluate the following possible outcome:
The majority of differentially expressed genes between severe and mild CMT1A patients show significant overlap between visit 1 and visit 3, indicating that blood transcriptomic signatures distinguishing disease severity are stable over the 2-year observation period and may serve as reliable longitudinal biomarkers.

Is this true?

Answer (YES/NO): NO